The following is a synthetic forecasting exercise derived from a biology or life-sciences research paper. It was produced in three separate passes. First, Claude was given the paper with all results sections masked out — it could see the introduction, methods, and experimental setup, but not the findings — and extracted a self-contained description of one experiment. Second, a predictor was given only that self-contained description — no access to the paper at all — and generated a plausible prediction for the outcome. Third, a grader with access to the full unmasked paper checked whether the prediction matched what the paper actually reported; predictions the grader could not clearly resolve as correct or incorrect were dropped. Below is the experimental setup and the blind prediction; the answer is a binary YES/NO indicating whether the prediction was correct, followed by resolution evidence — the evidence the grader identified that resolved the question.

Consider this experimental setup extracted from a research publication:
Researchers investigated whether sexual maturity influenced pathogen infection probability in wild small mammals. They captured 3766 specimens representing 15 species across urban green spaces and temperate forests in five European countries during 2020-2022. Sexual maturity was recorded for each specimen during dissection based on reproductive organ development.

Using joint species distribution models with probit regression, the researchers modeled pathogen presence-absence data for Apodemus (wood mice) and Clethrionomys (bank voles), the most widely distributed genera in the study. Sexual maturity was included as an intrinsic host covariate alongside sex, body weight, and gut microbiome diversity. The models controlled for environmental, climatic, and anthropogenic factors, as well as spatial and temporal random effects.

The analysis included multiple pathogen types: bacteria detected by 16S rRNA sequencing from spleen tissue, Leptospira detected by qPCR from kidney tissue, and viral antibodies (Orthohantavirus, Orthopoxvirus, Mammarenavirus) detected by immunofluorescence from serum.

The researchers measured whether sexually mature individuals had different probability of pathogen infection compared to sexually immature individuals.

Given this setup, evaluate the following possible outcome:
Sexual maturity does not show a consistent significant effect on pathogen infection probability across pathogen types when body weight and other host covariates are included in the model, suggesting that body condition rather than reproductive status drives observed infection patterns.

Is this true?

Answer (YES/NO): NO